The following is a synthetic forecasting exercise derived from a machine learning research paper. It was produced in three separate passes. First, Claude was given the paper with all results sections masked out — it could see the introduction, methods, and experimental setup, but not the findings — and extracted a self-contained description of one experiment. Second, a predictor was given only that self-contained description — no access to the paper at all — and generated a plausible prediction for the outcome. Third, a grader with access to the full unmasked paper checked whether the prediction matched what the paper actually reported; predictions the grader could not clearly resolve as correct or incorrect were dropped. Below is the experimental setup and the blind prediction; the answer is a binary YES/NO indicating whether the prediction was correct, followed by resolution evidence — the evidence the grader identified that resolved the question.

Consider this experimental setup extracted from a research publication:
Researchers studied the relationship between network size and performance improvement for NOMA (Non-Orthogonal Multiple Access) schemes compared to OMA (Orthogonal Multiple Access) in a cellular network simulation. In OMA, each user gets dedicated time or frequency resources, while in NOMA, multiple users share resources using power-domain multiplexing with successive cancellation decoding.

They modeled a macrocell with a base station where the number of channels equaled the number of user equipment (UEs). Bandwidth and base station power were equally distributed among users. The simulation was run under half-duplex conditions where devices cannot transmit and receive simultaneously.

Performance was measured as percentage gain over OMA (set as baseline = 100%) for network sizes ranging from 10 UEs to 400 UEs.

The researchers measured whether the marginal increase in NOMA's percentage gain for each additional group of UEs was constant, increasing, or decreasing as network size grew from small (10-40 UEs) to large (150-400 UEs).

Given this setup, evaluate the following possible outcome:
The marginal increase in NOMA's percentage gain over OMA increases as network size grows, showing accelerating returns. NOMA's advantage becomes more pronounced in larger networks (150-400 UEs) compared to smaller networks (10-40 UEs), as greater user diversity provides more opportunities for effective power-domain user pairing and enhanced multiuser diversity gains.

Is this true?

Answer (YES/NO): NO